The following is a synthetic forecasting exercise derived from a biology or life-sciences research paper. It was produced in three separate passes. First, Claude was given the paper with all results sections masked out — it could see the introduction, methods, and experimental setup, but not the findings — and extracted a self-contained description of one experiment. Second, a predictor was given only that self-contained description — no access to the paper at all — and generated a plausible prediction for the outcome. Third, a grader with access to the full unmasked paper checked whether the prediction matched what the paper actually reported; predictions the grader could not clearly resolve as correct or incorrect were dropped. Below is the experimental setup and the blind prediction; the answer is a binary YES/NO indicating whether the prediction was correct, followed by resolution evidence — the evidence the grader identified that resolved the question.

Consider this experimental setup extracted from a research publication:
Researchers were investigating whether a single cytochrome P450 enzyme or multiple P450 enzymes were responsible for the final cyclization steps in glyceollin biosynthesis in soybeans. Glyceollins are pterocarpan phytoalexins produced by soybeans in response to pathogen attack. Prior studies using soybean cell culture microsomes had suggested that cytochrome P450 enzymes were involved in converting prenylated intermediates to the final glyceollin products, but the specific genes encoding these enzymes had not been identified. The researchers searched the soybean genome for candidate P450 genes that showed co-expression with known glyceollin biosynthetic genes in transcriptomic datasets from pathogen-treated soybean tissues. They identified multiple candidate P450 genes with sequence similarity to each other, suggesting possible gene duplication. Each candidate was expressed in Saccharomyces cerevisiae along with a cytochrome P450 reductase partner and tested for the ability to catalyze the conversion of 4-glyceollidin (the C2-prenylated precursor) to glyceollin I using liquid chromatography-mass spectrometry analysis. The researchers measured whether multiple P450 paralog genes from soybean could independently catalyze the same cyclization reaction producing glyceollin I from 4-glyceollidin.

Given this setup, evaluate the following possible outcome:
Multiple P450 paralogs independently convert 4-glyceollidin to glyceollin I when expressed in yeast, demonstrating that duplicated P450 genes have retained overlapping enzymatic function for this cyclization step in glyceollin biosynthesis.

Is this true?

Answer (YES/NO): NO